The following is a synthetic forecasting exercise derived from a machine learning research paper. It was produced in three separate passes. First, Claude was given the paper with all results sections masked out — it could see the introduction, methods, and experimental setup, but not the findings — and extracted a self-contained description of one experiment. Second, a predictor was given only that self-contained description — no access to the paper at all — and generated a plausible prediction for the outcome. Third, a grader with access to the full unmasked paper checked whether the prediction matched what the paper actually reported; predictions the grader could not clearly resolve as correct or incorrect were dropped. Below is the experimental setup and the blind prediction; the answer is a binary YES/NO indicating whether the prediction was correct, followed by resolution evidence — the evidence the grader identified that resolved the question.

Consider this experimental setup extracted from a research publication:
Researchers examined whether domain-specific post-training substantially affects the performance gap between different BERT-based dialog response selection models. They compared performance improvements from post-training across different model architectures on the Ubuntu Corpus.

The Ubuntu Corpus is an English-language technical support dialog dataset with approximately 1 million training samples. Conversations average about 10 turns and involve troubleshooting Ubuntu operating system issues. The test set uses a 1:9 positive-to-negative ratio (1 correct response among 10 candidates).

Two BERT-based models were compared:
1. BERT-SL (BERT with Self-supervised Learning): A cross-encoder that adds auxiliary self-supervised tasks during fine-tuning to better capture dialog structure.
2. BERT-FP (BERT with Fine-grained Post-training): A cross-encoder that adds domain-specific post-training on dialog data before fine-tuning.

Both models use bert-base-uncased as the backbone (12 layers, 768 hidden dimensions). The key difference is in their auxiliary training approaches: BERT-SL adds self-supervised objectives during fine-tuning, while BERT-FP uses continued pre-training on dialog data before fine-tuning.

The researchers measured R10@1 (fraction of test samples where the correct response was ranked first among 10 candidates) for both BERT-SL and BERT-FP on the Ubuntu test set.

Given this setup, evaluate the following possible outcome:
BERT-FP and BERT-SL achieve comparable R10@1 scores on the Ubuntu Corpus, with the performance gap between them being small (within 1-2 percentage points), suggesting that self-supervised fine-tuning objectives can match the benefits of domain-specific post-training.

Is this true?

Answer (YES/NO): NO